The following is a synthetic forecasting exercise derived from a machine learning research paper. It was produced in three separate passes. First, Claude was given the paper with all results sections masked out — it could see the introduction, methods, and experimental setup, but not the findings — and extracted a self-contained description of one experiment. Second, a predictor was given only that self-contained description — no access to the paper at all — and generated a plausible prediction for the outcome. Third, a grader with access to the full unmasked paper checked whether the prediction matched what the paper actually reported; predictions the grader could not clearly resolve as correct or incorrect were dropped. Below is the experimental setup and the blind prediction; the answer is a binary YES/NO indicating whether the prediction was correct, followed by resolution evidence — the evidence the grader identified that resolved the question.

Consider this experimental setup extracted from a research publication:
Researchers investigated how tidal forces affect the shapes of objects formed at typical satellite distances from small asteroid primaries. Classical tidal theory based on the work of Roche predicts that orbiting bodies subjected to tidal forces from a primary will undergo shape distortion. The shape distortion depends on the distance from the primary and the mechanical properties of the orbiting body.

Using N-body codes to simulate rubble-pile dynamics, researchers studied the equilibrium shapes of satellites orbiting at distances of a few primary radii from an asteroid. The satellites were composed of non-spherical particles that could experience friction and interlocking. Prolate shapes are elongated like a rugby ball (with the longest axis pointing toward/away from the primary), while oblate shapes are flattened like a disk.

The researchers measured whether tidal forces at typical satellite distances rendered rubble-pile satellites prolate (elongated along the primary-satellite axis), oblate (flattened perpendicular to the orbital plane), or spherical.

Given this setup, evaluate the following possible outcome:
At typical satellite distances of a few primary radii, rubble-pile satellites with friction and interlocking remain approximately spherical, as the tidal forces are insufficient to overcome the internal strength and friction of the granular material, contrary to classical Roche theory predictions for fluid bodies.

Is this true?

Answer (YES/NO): NO